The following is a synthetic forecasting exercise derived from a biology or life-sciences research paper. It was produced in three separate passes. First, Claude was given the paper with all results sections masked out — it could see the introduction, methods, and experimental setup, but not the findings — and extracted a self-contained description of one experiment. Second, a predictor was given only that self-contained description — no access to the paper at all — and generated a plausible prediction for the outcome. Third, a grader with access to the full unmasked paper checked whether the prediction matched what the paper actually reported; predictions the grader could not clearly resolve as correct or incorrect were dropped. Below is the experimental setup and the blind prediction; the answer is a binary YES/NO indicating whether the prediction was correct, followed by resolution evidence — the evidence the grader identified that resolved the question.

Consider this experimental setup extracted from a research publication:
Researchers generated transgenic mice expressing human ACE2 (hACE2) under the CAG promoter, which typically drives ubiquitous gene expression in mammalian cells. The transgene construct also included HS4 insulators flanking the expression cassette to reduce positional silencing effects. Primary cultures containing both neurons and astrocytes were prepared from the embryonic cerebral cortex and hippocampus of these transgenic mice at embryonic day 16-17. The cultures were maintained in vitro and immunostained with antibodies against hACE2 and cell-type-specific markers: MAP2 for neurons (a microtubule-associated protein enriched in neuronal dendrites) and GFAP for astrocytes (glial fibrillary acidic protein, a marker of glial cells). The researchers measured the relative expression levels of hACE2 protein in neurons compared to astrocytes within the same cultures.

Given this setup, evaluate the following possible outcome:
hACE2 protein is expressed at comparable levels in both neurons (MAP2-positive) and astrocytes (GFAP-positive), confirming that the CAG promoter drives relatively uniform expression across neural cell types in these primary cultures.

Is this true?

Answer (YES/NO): NO